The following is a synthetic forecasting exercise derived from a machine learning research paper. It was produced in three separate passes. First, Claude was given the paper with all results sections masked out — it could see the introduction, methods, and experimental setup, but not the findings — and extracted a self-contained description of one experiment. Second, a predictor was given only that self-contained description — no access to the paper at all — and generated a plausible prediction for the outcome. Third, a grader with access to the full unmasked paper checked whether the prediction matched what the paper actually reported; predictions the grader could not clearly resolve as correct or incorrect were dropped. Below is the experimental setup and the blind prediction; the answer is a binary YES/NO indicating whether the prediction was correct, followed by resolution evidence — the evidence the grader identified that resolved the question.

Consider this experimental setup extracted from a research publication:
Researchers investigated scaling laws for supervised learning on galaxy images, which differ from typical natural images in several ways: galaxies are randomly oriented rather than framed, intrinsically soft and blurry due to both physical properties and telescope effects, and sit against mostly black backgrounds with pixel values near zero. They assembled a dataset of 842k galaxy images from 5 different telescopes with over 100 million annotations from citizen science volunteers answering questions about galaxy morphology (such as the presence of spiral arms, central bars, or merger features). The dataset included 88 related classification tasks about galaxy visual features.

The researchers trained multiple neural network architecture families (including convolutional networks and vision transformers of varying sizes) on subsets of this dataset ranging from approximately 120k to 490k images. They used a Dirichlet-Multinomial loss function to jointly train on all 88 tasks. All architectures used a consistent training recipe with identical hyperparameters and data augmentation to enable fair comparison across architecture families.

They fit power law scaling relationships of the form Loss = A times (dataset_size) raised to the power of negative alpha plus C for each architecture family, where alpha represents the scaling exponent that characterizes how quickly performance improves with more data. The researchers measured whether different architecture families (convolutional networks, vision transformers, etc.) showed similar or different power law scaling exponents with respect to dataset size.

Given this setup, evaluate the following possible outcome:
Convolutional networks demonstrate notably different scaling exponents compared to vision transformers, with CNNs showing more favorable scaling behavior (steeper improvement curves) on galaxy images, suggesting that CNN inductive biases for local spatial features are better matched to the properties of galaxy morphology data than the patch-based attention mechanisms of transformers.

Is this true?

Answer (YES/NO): NO